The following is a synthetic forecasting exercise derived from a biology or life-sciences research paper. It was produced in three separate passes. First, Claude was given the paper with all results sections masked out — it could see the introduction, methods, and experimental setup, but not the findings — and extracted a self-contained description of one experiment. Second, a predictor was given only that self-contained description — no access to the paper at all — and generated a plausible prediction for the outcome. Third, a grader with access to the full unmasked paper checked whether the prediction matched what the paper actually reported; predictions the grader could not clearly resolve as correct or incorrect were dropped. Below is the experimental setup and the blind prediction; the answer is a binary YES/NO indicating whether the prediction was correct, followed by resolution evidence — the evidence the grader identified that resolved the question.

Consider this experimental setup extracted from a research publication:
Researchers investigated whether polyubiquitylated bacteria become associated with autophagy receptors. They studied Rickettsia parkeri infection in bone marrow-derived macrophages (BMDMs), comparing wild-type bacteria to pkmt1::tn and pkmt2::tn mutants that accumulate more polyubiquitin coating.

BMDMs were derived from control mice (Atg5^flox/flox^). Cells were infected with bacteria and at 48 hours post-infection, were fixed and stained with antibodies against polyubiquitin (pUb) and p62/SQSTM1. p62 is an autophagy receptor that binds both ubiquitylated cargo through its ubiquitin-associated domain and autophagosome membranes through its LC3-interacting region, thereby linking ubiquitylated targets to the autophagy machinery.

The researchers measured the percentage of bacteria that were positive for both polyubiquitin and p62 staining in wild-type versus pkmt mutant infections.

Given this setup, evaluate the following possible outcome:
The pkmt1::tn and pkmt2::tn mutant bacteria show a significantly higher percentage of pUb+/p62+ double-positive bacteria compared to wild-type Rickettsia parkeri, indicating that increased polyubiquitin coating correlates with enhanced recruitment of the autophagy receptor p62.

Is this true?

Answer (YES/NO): YES